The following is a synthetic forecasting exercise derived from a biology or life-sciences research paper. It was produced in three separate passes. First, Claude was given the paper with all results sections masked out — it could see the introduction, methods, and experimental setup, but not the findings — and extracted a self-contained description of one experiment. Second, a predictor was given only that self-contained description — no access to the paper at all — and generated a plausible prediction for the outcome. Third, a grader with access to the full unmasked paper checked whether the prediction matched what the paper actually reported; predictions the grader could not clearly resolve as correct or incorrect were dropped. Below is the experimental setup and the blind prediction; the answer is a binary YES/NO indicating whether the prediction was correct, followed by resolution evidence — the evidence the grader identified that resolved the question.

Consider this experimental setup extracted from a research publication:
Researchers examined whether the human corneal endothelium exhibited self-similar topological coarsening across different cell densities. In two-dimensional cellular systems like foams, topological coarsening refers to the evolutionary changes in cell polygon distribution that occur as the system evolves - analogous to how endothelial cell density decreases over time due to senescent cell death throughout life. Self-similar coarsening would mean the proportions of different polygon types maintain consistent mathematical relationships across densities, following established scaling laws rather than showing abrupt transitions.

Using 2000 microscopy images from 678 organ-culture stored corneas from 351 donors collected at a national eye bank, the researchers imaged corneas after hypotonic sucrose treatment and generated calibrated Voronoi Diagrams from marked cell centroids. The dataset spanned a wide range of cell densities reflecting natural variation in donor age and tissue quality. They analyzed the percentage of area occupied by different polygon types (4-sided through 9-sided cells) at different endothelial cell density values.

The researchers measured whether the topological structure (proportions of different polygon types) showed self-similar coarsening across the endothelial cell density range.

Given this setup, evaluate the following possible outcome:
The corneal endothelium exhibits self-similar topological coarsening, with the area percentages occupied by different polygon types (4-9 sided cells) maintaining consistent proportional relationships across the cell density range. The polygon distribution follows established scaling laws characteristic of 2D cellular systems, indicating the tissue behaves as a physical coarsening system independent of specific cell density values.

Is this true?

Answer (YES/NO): YES